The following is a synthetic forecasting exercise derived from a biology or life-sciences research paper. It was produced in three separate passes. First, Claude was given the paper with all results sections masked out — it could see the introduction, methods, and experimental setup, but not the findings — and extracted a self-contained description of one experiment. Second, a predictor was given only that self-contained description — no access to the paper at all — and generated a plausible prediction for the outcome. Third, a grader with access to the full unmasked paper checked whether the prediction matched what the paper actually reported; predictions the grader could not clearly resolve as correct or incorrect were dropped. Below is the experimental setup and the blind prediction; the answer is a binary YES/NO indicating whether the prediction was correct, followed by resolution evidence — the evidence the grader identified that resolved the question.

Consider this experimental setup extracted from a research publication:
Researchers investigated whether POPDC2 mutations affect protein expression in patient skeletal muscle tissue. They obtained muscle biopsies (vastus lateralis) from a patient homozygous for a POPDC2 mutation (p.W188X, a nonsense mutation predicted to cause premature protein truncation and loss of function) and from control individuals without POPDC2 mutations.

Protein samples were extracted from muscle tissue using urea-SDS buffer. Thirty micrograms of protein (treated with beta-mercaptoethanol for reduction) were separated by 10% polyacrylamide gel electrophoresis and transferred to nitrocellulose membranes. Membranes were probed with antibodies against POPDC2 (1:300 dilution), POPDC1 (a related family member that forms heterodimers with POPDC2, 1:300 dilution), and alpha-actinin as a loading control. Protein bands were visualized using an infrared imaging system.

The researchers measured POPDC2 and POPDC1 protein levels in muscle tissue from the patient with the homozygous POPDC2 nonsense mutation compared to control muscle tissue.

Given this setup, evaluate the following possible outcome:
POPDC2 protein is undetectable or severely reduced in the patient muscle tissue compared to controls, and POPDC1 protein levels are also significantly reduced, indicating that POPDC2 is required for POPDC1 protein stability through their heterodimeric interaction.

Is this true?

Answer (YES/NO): YES